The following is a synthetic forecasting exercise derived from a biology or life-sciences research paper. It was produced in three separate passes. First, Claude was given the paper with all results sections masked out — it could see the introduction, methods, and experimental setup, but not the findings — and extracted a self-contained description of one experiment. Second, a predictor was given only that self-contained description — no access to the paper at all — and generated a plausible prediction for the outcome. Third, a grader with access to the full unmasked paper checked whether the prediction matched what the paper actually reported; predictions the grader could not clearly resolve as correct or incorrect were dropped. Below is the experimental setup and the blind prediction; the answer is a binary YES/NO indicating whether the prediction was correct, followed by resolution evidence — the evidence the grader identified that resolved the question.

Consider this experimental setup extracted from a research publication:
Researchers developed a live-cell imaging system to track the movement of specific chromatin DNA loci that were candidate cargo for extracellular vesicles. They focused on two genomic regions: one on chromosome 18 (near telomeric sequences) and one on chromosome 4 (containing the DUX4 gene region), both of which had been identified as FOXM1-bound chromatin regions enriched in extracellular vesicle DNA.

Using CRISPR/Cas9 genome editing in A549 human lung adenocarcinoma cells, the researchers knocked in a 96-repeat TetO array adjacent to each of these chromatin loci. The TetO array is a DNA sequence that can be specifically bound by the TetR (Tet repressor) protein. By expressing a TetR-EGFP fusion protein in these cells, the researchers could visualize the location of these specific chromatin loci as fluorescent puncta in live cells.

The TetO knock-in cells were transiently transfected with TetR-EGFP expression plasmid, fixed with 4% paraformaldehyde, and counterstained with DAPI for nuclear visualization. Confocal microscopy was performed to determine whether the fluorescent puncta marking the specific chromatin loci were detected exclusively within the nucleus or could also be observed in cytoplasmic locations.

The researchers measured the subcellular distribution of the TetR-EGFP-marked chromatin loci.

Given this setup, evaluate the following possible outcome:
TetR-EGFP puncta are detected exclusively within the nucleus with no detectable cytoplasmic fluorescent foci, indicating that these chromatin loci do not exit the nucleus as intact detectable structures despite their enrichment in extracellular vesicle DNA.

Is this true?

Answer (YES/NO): NO